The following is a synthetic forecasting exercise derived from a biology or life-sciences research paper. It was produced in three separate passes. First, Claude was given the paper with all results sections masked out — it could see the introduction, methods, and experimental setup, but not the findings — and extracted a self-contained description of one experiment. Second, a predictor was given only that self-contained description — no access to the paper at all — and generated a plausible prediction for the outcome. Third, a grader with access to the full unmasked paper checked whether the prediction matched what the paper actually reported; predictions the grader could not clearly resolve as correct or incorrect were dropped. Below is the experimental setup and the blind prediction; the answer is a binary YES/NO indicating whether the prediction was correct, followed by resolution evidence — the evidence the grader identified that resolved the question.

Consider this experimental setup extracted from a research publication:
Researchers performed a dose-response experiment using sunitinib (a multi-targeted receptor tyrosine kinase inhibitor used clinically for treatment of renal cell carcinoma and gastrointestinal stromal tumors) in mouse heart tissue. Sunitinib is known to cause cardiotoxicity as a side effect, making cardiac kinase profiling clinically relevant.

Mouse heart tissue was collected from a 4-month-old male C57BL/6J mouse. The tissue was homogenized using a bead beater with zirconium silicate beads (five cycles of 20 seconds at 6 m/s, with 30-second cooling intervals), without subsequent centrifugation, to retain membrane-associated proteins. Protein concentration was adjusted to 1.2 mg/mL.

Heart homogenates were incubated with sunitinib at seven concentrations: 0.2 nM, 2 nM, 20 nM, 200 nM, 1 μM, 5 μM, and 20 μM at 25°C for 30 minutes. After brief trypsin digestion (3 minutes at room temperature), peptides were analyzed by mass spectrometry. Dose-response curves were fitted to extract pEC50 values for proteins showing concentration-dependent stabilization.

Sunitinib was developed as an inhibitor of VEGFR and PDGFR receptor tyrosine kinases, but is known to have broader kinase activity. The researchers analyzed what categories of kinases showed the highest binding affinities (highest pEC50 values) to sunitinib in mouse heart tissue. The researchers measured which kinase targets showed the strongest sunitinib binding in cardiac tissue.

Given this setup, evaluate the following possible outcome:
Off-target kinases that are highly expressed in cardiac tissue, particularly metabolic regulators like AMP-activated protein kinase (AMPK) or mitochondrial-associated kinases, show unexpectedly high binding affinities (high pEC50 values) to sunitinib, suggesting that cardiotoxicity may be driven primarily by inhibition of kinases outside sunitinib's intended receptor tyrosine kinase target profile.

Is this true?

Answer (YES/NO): YES